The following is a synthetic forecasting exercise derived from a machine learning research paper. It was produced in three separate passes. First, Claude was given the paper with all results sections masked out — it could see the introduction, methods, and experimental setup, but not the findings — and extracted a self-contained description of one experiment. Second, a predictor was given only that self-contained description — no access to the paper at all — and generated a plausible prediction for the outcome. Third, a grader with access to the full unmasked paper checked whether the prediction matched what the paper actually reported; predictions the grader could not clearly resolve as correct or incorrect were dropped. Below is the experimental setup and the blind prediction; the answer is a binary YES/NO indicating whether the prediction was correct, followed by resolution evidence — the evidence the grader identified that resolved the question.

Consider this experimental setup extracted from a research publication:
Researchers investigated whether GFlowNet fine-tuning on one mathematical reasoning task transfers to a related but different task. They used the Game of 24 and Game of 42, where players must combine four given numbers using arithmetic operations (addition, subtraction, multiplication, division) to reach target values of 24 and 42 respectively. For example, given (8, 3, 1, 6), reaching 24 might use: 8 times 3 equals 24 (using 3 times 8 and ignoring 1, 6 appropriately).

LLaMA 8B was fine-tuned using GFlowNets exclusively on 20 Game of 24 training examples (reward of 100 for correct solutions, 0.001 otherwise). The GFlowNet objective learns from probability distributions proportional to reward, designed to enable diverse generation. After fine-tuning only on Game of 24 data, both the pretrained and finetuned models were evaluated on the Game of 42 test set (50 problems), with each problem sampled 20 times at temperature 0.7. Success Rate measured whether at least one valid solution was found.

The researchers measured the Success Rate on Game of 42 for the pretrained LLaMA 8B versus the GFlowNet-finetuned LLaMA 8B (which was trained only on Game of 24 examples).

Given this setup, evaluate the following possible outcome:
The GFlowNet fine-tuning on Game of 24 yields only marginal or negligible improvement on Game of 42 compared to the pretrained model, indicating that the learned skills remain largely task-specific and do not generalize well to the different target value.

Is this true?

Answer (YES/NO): YES